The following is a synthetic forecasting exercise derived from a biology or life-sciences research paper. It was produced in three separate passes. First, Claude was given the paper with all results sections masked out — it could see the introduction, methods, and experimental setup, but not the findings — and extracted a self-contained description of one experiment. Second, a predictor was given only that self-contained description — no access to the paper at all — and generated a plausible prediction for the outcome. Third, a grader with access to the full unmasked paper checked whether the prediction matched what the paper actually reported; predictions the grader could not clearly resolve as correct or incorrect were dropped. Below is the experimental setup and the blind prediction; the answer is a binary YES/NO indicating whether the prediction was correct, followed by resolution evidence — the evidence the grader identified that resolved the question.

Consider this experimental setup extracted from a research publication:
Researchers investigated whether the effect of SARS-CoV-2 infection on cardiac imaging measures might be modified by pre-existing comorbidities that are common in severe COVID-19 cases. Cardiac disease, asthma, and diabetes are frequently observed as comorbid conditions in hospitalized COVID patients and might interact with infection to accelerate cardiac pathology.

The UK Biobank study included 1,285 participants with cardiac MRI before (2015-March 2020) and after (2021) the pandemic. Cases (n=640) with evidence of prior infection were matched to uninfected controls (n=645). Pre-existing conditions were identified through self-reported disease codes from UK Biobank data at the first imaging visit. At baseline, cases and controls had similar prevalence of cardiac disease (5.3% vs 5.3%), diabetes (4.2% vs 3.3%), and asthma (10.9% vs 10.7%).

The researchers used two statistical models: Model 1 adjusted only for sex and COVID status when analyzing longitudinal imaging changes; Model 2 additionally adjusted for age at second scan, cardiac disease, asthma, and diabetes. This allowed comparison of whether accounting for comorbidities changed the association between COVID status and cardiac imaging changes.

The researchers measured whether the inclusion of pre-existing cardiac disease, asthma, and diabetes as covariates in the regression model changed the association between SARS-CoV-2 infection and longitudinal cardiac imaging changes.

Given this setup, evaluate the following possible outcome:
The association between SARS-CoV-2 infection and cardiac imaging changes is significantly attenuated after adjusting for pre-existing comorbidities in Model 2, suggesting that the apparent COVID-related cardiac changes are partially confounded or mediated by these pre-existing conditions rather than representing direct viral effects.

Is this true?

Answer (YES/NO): NO